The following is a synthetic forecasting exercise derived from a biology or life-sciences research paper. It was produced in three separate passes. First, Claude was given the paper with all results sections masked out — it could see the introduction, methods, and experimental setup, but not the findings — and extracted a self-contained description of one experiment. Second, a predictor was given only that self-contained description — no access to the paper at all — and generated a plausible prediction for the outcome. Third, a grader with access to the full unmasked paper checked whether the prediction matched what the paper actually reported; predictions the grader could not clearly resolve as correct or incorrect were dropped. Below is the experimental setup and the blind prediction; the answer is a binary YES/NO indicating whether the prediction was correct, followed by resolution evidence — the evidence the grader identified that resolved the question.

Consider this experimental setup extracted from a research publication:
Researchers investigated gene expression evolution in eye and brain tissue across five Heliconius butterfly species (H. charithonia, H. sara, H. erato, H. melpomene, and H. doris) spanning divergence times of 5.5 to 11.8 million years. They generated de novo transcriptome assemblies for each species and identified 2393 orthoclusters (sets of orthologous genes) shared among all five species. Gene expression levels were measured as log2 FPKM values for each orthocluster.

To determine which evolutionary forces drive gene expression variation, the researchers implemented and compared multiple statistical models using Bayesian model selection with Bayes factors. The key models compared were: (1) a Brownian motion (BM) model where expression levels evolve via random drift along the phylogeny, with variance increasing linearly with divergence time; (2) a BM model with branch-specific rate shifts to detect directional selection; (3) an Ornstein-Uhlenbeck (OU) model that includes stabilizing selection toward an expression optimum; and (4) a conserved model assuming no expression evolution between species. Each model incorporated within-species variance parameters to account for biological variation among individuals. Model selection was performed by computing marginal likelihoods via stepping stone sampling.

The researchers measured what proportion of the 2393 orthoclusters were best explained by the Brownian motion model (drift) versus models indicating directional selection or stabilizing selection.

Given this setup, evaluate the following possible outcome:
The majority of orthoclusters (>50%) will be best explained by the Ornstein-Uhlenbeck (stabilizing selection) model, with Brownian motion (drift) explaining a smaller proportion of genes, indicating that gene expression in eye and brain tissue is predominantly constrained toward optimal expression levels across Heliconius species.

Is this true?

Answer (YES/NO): NO